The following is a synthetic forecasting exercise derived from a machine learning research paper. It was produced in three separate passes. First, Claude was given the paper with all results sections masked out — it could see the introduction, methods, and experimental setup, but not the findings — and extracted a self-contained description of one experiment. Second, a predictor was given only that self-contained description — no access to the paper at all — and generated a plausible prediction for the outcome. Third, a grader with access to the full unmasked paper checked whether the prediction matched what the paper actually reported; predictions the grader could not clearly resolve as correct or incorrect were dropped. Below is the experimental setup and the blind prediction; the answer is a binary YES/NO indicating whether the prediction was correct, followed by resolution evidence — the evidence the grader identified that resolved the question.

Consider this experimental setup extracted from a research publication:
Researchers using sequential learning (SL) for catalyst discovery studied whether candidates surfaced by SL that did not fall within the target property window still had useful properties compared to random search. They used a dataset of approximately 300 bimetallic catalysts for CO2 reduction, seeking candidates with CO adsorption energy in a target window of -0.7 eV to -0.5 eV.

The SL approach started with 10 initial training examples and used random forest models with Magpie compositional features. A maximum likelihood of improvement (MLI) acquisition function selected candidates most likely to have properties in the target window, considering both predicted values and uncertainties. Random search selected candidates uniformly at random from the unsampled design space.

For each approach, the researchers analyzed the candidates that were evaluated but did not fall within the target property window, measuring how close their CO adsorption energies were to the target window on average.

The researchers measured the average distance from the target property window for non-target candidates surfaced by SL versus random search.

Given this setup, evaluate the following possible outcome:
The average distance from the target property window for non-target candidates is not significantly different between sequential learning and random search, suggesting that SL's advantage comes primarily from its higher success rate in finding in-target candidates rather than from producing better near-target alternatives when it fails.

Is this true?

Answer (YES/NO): NO